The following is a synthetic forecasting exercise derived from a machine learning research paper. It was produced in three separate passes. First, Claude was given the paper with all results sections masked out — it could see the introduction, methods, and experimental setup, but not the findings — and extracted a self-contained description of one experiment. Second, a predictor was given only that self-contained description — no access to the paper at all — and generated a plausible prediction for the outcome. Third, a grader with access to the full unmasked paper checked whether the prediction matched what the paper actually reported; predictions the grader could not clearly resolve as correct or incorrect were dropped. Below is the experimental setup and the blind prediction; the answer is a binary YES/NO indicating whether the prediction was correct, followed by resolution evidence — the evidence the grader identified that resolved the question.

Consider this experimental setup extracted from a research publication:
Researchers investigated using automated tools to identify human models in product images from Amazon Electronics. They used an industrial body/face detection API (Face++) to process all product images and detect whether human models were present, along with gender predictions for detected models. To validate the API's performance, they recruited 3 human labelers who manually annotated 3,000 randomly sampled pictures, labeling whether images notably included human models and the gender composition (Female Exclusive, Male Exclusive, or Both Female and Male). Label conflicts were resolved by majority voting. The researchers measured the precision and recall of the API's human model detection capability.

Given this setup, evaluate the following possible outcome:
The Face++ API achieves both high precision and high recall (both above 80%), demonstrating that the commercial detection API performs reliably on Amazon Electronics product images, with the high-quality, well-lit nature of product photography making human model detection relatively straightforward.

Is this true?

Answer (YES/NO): NO